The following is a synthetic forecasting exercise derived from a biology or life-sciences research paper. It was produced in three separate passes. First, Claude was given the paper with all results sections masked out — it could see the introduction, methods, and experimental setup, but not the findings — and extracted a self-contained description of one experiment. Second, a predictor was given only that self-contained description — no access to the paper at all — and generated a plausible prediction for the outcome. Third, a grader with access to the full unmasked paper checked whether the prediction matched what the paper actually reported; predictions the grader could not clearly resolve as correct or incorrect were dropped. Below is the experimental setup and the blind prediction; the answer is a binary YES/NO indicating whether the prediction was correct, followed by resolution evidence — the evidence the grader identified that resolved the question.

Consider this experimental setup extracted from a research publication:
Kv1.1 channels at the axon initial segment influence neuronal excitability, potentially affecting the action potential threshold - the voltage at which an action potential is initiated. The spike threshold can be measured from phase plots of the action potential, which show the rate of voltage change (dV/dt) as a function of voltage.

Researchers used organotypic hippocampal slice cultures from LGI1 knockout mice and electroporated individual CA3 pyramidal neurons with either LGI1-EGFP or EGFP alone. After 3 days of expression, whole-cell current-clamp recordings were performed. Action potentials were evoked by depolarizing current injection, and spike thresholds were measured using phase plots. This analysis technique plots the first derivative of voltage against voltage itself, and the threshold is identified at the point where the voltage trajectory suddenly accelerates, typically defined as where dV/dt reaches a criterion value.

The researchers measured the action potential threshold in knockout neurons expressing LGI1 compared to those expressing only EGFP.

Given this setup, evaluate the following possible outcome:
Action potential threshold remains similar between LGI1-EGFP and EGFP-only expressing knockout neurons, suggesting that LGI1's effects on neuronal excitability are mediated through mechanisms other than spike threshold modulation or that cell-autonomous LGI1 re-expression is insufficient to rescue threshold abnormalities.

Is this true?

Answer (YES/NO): NO